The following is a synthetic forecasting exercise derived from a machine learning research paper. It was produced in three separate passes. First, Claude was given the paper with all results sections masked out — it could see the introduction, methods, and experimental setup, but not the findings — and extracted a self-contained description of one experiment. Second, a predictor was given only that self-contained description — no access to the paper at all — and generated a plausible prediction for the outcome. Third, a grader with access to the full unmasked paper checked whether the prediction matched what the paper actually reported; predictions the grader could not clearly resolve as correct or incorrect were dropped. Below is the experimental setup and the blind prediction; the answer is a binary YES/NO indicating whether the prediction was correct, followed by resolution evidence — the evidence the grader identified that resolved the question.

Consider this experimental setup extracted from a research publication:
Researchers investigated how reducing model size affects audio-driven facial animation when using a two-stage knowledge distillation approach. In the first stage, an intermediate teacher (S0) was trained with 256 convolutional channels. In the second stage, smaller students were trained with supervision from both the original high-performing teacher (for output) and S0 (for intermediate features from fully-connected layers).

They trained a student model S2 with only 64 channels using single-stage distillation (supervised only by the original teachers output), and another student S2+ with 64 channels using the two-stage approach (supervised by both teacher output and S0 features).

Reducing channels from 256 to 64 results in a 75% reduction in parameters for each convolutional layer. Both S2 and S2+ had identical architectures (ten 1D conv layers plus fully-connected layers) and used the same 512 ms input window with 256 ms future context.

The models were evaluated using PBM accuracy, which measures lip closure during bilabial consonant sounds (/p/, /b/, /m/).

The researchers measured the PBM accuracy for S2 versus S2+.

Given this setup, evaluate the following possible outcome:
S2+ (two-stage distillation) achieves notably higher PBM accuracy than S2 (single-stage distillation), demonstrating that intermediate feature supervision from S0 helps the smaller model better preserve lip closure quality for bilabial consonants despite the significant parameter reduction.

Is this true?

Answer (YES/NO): YES